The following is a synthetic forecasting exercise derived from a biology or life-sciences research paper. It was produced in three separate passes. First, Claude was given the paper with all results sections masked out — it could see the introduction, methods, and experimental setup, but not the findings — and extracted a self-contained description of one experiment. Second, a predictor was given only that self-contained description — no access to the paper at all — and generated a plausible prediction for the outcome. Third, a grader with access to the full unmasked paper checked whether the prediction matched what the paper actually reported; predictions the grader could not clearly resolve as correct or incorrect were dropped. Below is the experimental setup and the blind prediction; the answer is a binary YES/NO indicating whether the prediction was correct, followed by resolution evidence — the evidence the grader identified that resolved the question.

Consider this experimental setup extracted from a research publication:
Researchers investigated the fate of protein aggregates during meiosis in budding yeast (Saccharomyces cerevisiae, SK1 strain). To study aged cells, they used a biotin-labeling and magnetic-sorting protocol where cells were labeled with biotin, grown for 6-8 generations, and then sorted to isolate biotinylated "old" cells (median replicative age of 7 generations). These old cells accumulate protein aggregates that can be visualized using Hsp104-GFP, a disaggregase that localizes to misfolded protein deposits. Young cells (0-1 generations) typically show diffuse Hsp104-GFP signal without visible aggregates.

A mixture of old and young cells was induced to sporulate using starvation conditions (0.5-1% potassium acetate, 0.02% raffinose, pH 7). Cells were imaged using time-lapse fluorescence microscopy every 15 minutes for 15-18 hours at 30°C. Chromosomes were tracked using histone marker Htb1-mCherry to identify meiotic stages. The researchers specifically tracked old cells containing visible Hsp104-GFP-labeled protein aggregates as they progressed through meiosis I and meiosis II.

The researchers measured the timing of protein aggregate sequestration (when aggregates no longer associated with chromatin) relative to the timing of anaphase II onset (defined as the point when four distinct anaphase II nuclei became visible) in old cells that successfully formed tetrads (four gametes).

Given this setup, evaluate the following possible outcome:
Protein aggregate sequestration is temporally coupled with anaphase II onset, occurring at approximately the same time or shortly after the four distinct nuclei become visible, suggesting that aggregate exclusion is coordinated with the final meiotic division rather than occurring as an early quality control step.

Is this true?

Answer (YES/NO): YES